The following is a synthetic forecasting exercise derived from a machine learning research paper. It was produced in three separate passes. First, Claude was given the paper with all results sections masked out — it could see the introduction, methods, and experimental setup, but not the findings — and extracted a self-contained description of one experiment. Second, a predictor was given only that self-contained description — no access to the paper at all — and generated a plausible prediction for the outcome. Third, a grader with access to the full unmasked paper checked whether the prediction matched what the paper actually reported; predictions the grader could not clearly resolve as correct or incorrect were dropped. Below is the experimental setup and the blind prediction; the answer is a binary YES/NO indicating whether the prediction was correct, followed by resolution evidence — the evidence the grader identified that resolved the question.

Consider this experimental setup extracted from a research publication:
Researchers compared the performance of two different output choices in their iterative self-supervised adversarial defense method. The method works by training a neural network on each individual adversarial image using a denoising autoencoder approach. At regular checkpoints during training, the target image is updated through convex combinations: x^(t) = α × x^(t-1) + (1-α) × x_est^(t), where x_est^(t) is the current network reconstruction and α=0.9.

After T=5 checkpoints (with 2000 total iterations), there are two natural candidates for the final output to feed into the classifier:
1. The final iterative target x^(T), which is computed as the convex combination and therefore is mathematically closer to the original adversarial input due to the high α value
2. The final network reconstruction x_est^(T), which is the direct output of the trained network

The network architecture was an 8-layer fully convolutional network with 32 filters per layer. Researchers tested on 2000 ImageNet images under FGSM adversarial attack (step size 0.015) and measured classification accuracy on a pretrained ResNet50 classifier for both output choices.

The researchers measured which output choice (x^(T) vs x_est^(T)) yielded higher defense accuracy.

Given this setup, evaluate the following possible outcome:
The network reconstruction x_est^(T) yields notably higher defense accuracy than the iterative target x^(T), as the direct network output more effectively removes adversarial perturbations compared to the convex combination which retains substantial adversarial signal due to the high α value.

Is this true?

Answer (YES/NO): YES